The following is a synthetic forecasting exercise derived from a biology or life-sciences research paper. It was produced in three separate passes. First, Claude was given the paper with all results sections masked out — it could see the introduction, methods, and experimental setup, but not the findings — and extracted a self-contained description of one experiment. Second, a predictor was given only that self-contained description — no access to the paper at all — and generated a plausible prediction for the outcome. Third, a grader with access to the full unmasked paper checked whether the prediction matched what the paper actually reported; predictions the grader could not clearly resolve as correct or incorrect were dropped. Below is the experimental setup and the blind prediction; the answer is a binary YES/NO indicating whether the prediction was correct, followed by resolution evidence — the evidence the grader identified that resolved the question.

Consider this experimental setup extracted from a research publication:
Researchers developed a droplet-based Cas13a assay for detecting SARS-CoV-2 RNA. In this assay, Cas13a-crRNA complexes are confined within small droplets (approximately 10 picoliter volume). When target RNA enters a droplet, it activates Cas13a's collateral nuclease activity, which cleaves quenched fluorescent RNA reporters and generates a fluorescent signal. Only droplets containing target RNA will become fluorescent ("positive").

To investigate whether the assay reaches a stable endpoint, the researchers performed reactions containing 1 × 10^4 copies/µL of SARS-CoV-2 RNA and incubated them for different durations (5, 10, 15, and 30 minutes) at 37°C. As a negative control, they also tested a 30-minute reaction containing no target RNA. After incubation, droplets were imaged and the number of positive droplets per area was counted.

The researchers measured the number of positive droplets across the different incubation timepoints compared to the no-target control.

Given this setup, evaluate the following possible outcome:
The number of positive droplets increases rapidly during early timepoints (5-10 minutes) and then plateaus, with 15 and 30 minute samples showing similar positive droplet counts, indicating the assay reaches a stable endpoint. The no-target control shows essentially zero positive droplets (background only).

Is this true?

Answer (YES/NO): NO